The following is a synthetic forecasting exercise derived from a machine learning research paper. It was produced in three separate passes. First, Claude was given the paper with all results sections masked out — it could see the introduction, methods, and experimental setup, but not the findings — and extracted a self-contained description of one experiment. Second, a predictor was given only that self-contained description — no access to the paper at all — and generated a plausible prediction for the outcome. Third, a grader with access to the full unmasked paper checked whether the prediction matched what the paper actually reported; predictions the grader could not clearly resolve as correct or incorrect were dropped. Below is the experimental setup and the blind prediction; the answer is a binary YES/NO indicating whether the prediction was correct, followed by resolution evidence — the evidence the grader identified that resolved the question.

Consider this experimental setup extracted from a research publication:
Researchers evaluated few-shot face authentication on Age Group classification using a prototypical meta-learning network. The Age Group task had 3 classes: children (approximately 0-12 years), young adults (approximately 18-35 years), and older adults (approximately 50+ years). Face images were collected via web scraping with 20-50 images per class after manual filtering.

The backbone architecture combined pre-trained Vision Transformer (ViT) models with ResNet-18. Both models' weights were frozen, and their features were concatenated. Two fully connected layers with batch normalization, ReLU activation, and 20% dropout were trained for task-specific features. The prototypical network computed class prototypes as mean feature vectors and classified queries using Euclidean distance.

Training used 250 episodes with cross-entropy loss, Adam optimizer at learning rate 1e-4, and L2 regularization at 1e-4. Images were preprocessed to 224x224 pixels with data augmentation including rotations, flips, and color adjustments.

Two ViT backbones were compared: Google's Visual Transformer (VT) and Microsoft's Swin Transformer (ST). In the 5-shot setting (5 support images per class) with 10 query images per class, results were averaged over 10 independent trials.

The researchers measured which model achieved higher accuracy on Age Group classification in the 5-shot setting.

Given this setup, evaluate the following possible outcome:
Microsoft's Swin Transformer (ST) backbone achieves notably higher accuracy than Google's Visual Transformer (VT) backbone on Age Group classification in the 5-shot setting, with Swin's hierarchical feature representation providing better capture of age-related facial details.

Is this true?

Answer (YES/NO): NO